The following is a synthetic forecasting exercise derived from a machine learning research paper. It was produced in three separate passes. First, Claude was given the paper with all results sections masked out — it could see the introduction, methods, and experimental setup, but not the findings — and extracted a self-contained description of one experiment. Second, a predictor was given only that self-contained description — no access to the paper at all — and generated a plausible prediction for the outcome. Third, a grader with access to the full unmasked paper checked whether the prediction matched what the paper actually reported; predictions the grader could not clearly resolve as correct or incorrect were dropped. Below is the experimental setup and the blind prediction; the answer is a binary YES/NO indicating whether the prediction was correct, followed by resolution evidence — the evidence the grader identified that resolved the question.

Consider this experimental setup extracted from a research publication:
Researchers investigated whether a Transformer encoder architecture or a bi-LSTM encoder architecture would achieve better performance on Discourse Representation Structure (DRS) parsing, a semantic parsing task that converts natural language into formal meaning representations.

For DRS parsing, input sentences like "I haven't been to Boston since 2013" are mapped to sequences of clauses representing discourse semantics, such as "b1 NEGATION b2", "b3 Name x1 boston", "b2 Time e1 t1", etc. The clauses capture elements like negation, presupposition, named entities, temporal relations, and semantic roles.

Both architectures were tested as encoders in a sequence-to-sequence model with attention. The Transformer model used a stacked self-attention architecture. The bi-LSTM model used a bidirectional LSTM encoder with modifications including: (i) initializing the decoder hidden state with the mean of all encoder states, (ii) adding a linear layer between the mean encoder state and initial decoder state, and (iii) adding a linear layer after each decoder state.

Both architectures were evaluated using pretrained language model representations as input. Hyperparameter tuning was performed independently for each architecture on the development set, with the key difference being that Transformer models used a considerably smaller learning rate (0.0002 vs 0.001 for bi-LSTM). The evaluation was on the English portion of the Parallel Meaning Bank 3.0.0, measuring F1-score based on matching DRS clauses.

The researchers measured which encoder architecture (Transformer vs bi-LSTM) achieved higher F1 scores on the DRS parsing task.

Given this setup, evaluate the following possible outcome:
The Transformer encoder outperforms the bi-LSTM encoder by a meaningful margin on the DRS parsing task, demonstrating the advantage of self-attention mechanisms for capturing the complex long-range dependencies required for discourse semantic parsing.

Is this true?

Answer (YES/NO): NO